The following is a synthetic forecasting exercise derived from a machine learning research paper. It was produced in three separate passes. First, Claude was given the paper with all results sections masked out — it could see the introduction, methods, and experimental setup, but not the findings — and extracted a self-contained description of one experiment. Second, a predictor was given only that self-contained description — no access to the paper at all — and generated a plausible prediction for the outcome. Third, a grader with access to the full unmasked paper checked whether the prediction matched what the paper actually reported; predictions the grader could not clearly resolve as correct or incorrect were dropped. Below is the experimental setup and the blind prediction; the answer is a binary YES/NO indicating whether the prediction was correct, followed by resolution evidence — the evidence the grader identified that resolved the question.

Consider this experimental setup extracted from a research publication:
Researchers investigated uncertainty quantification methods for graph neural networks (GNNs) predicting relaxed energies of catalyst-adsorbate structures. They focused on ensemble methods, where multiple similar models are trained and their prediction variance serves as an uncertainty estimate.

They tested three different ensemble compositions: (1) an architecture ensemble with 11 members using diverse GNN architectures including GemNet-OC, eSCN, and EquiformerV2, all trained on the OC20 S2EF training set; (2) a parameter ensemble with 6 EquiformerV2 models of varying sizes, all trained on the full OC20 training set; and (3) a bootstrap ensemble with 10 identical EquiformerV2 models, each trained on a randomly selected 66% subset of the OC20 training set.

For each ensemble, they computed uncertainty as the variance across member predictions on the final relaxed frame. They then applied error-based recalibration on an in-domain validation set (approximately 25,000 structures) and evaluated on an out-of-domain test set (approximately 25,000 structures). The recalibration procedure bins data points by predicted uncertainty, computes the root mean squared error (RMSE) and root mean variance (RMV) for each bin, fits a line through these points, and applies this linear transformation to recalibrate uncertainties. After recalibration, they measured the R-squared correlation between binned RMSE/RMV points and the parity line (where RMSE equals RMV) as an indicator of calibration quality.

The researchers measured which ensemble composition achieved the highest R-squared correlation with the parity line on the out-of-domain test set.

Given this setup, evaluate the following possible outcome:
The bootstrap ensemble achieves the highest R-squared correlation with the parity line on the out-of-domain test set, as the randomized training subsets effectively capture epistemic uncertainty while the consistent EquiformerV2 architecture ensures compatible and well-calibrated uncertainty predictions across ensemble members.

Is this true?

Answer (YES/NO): NO